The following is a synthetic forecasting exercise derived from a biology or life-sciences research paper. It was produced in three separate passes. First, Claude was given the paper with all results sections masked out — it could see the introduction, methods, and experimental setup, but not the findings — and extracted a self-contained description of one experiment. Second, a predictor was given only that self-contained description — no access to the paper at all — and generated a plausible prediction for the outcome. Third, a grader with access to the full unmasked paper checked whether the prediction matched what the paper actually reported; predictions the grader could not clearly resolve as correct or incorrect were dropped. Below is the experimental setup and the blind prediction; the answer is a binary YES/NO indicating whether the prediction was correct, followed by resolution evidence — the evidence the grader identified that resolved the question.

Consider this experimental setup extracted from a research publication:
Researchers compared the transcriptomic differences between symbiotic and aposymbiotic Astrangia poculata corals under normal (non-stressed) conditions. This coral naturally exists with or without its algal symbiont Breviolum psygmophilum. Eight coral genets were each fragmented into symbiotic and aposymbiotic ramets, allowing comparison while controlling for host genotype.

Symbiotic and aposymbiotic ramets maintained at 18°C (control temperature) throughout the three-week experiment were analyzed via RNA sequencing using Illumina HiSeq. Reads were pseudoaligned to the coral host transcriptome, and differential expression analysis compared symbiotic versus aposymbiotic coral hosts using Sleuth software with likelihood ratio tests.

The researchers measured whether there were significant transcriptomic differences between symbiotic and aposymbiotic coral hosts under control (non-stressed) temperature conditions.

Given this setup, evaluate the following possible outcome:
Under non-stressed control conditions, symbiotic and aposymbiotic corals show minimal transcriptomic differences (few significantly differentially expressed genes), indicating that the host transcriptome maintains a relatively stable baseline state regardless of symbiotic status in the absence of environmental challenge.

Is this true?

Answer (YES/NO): NO